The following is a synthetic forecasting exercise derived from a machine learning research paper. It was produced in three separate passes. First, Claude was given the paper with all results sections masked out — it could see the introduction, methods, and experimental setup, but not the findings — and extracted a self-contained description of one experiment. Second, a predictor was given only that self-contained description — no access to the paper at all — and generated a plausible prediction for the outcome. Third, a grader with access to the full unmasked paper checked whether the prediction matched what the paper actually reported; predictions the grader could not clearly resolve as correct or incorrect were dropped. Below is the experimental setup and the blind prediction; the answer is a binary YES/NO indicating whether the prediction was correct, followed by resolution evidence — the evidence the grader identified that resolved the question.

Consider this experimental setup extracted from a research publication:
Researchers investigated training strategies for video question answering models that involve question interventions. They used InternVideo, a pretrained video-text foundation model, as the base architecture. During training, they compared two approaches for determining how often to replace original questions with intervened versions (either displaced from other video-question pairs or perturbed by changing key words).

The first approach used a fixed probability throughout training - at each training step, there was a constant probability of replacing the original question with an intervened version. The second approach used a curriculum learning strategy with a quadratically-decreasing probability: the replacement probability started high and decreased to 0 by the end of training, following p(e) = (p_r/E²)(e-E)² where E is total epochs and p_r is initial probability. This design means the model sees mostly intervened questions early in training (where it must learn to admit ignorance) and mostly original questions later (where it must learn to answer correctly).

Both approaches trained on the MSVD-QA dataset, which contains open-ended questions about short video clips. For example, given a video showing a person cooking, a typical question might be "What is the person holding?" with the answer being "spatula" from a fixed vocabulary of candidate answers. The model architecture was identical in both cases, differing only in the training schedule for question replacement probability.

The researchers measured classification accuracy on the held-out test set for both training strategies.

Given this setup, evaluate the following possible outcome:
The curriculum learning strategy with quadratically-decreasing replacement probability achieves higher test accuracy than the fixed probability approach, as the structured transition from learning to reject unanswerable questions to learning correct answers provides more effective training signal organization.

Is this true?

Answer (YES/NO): YES